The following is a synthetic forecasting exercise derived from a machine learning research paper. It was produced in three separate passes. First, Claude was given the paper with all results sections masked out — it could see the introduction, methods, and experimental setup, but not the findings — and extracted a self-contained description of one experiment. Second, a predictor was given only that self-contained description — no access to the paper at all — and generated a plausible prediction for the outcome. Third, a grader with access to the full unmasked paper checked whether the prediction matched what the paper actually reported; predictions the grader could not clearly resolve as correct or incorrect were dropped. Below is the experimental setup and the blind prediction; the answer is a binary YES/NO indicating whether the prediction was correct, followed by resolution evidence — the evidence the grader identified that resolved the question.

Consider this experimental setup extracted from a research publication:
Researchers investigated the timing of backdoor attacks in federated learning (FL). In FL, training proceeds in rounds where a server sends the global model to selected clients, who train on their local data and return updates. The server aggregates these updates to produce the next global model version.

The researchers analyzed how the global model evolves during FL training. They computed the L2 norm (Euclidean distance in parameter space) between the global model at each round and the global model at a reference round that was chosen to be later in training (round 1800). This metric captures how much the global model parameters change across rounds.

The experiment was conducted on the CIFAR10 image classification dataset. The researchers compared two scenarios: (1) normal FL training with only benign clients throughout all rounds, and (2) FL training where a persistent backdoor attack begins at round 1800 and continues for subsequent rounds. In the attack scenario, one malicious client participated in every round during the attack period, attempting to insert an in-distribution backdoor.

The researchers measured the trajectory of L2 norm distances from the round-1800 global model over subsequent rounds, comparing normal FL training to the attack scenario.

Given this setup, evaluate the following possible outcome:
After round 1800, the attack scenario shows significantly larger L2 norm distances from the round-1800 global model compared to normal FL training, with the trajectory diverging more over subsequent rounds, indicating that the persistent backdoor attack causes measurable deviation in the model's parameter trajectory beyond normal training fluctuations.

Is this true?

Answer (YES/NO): YES